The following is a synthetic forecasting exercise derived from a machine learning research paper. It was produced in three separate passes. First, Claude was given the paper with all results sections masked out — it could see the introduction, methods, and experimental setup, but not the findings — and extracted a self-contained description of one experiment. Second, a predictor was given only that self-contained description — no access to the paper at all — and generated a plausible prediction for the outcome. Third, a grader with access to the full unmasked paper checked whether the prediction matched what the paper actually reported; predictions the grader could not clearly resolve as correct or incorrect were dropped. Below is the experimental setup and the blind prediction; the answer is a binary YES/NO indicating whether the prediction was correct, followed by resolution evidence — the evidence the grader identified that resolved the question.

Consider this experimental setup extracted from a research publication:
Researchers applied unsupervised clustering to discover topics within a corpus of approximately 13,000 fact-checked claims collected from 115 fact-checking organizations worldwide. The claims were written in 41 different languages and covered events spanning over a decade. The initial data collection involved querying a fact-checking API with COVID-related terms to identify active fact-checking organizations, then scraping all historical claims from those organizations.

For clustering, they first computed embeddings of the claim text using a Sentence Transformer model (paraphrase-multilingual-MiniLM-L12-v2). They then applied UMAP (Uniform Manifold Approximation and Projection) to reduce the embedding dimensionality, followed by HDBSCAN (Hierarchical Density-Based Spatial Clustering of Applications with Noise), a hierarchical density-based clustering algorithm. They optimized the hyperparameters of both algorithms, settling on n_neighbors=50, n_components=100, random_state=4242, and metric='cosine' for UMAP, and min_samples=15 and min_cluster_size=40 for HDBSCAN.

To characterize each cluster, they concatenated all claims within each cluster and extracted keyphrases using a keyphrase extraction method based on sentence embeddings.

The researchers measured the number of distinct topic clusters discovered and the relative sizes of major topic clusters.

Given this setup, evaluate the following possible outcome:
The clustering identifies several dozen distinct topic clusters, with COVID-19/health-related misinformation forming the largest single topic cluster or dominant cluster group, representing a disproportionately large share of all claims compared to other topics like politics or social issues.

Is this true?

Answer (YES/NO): NO